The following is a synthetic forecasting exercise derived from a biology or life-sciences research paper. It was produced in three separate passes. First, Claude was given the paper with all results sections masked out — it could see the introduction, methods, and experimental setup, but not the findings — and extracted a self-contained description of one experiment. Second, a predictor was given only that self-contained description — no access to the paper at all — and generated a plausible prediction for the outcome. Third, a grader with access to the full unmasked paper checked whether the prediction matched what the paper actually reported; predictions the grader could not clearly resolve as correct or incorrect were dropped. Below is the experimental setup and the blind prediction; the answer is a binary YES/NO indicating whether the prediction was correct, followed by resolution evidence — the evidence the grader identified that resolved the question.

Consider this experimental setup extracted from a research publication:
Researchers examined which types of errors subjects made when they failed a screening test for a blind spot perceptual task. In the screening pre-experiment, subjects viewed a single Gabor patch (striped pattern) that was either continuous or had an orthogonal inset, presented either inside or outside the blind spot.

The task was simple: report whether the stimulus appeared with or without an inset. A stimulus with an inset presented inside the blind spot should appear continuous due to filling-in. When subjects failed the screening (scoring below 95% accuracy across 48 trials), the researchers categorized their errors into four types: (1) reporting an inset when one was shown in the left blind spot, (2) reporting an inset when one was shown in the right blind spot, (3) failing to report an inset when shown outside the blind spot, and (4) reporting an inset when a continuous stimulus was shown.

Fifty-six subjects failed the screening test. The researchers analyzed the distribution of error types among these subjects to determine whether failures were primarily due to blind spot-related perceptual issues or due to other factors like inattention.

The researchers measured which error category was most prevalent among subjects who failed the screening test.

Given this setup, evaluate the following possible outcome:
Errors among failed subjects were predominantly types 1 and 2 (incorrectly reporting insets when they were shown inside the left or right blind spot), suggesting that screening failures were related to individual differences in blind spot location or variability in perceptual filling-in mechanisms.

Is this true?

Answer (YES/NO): NO